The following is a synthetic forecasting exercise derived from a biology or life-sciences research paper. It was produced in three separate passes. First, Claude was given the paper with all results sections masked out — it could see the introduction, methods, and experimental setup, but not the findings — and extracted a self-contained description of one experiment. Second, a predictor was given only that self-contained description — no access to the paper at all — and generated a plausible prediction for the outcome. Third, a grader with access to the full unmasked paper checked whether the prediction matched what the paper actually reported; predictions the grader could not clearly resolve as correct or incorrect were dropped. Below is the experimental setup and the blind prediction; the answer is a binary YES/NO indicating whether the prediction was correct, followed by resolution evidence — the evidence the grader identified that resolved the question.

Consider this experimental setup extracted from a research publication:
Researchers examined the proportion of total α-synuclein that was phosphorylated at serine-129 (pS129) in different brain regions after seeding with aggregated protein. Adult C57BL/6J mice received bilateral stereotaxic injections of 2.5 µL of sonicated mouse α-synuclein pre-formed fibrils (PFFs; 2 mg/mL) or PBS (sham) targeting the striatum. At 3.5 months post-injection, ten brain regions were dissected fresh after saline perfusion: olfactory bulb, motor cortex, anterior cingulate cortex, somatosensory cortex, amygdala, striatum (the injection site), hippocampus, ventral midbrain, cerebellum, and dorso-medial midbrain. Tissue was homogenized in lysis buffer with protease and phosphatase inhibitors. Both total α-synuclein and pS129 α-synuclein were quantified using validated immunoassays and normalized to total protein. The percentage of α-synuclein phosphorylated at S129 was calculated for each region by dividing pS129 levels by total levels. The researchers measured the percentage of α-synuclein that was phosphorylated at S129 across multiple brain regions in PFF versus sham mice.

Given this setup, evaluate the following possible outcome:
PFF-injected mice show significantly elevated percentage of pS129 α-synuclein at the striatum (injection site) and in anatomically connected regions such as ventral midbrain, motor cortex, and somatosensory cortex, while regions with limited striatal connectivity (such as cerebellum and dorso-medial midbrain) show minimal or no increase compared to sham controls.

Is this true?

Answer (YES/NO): YES